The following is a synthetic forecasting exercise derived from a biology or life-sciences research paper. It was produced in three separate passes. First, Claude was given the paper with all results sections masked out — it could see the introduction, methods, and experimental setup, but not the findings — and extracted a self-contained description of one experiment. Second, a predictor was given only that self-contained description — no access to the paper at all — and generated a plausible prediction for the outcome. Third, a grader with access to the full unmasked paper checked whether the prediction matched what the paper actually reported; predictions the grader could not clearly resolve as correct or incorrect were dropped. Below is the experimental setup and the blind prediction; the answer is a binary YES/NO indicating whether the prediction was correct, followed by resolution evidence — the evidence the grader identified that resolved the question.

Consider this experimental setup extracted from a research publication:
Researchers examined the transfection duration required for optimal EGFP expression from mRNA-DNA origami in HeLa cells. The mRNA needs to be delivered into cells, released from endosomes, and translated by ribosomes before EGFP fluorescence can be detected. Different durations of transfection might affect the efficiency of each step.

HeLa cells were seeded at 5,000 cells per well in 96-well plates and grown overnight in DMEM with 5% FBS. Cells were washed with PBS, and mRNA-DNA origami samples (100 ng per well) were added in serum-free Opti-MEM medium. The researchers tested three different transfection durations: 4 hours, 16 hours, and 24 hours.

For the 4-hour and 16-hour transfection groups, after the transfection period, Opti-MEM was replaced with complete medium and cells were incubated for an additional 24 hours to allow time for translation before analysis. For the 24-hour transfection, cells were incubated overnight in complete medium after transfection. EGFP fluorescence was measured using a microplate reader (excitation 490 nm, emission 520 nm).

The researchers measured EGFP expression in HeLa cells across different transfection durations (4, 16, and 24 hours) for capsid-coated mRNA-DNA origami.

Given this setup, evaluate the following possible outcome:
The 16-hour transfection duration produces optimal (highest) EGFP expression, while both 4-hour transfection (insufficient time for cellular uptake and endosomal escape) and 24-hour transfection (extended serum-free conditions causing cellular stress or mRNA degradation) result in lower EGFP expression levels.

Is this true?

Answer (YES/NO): NO